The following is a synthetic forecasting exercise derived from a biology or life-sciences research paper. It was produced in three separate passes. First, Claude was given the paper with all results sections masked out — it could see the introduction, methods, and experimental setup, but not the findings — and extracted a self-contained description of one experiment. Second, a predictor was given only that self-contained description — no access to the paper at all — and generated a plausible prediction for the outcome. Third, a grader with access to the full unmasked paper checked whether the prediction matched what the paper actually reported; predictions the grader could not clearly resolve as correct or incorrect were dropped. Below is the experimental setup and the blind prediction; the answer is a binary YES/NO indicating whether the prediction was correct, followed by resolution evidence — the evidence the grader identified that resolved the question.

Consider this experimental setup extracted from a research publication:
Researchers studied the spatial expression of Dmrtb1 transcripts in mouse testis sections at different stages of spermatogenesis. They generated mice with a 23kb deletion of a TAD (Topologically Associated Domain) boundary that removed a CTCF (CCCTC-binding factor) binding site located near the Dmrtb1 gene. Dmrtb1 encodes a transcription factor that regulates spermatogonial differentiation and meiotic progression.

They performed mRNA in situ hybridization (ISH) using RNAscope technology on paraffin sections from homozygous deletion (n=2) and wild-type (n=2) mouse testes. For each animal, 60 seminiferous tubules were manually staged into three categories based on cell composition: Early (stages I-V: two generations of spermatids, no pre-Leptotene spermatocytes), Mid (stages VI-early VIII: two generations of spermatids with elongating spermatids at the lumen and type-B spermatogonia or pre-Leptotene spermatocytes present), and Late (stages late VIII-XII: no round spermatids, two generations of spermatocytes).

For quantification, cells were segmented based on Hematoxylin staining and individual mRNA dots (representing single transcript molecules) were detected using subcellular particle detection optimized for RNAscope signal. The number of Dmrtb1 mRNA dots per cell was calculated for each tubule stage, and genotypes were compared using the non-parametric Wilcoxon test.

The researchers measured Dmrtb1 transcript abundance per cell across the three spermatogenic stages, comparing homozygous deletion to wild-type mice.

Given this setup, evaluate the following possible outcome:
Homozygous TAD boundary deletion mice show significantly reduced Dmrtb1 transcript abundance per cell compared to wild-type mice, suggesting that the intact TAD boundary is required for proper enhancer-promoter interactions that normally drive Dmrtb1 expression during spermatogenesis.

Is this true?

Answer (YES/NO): NO